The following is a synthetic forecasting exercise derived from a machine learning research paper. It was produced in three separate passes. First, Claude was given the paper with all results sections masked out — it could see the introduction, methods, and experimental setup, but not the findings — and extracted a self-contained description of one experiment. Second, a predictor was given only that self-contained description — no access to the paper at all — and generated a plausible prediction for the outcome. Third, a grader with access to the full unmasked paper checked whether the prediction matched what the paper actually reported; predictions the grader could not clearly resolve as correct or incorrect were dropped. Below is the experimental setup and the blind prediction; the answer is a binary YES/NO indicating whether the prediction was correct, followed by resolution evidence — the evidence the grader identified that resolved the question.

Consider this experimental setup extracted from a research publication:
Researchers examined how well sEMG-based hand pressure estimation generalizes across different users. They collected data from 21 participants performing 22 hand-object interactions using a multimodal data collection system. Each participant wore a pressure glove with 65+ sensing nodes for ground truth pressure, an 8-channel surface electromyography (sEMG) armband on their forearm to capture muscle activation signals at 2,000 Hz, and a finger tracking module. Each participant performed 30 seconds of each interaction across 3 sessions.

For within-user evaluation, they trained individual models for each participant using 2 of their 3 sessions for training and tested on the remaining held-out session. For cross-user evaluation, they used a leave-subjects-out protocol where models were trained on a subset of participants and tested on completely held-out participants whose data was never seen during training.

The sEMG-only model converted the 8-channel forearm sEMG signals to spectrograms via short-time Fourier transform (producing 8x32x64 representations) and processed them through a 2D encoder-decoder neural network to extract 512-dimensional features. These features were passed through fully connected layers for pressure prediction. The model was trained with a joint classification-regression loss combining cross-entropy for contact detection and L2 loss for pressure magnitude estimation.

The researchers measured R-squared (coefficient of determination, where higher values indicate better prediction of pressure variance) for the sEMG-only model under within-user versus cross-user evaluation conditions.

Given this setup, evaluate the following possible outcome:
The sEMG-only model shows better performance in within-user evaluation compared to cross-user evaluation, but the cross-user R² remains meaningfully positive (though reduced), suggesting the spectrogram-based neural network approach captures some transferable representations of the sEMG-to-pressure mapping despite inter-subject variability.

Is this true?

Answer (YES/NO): YES